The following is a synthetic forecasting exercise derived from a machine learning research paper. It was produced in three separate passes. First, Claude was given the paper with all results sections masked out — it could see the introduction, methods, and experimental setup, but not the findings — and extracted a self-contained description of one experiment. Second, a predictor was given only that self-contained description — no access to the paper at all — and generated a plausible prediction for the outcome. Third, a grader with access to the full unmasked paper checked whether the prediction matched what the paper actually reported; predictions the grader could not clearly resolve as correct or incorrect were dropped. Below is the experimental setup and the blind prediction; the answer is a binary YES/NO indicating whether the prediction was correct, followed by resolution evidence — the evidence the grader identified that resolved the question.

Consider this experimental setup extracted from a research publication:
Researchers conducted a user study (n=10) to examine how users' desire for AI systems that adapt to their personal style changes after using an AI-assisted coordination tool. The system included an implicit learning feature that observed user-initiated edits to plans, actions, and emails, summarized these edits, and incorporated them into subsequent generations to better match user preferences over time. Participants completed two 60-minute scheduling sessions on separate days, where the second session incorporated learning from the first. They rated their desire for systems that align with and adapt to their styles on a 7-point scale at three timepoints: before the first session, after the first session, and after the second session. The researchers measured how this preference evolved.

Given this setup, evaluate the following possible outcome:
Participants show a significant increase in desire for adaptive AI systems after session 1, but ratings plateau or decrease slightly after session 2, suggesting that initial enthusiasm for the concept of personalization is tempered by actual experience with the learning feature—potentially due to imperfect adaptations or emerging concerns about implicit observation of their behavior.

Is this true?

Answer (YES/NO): NO